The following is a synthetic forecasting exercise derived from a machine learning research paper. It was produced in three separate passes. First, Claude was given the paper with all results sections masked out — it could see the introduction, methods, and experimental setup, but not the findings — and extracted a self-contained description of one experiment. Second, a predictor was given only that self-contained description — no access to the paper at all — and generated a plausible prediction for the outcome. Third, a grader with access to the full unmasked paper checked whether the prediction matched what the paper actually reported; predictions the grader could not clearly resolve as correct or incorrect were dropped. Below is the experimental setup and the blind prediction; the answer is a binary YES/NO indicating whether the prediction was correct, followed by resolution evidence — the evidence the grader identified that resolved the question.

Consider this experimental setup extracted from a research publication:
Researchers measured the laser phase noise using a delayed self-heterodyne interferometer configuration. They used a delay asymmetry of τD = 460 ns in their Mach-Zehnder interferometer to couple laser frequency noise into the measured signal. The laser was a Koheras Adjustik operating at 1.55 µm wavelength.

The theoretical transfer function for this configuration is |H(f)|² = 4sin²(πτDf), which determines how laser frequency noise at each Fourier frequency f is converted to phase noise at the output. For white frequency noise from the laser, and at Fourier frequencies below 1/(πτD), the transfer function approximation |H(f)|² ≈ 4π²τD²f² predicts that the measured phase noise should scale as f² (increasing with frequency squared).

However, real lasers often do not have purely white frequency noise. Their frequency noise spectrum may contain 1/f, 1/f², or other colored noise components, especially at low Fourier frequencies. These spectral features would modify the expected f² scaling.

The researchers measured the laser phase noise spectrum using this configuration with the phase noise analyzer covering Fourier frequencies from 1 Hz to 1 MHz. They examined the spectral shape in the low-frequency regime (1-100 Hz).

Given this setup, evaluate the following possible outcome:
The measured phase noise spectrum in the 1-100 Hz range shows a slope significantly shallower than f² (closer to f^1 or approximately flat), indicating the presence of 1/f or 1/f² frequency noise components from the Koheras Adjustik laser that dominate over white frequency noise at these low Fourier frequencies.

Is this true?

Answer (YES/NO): NO